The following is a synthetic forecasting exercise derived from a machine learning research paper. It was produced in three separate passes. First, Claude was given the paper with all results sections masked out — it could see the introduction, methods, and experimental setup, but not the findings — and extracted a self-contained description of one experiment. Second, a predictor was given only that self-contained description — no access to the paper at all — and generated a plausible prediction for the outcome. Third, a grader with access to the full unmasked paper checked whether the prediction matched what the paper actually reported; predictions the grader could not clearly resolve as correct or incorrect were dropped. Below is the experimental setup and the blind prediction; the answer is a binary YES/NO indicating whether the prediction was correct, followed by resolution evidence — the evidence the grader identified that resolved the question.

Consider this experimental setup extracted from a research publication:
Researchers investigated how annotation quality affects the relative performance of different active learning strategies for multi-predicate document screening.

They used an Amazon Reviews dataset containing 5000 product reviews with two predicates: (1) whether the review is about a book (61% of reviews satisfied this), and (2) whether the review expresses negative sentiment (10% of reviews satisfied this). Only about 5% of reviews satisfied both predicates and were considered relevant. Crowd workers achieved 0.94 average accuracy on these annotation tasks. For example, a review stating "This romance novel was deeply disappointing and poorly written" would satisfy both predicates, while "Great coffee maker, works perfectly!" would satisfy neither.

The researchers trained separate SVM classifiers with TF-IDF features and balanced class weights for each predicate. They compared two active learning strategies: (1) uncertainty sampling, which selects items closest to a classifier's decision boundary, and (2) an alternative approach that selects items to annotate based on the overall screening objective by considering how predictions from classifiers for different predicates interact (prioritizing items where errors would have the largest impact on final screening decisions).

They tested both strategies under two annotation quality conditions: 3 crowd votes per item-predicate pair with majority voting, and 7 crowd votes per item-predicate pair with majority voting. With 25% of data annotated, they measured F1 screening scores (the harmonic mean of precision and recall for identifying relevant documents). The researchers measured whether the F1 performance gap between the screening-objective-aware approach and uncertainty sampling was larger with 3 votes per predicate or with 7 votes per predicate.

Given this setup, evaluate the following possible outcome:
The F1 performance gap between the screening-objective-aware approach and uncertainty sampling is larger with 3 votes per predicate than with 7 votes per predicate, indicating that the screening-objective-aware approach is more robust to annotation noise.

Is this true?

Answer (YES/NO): NO